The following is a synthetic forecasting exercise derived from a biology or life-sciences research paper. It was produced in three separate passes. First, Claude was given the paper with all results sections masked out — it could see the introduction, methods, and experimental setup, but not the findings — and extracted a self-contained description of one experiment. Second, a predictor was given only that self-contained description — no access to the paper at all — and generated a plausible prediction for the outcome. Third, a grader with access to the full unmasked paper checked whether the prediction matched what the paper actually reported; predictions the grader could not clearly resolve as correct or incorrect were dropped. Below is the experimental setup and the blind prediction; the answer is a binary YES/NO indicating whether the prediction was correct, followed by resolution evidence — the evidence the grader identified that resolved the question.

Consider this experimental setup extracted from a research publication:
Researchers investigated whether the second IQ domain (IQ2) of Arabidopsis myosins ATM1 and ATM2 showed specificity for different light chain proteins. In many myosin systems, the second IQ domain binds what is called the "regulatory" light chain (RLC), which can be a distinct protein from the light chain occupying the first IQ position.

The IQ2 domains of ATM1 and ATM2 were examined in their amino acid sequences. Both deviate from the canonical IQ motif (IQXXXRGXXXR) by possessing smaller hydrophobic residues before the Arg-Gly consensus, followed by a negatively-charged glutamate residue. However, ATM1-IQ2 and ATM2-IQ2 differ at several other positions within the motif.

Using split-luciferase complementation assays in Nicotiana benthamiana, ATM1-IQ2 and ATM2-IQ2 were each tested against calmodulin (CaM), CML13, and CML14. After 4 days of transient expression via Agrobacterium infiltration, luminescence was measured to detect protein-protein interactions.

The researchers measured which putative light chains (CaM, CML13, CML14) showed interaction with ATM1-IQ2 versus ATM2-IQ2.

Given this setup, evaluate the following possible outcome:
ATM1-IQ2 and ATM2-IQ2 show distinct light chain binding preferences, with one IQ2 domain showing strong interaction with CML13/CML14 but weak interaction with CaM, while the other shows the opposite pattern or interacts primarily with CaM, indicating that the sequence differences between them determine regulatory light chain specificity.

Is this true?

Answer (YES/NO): NO